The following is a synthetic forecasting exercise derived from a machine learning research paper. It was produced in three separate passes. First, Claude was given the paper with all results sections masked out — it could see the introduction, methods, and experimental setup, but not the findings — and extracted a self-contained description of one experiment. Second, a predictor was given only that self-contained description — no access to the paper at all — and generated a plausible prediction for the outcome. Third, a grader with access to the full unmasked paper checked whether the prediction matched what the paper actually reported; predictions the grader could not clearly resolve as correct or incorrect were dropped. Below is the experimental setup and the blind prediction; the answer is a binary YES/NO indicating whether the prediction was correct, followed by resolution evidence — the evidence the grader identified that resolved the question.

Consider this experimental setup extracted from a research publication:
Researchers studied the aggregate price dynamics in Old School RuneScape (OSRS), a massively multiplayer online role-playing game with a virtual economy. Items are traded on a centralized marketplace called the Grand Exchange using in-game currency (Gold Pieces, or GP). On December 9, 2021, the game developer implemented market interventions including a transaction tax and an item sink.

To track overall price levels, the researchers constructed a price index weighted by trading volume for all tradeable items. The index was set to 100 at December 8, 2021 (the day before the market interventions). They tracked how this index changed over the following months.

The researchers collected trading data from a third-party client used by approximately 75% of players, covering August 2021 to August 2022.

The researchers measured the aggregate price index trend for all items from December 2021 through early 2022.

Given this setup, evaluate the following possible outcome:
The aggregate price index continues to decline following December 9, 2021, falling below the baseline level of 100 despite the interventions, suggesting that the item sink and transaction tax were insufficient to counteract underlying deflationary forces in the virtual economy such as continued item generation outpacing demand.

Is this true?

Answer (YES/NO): NO